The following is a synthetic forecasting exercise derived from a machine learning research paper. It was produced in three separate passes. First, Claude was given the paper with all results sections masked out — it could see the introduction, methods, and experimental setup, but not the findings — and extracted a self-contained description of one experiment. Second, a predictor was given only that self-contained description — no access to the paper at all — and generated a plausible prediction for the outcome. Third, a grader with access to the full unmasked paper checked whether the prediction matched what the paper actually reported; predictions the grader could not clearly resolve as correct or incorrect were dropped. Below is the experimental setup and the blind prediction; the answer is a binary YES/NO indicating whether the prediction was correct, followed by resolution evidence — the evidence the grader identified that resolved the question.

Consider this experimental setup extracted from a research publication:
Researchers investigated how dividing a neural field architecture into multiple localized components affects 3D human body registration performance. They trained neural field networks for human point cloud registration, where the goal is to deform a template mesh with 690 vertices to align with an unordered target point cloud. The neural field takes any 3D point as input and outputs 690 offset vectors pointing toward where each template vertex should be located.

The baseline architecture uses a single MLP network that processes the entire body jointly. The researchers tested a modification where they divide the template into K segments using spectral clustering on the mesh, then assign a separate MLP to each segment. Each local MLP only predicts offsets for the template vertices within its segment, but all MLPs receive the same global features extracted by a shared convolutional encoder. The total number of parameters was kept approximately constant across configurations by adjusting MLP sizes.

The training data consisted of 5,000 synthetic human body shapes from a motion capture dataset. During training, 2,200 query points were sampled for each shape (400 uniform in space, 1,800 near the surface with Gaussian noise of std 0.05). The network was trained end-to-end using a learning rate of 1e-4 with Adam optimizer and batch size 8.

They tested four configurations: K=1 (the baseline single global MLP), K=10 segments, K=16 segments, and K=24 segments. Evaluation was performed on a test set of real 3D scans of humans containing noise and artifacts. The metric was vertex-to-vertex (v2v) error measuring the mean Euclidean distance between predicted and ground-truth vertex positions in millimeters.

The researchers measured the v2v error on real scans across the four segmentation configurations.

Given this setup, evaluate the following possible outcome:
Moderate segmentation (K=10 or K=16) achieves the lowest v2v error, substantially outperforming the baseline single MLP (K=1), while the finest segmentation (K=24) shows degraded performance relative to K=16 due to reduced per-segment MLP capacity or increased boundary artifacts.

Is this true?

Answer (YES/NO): YES